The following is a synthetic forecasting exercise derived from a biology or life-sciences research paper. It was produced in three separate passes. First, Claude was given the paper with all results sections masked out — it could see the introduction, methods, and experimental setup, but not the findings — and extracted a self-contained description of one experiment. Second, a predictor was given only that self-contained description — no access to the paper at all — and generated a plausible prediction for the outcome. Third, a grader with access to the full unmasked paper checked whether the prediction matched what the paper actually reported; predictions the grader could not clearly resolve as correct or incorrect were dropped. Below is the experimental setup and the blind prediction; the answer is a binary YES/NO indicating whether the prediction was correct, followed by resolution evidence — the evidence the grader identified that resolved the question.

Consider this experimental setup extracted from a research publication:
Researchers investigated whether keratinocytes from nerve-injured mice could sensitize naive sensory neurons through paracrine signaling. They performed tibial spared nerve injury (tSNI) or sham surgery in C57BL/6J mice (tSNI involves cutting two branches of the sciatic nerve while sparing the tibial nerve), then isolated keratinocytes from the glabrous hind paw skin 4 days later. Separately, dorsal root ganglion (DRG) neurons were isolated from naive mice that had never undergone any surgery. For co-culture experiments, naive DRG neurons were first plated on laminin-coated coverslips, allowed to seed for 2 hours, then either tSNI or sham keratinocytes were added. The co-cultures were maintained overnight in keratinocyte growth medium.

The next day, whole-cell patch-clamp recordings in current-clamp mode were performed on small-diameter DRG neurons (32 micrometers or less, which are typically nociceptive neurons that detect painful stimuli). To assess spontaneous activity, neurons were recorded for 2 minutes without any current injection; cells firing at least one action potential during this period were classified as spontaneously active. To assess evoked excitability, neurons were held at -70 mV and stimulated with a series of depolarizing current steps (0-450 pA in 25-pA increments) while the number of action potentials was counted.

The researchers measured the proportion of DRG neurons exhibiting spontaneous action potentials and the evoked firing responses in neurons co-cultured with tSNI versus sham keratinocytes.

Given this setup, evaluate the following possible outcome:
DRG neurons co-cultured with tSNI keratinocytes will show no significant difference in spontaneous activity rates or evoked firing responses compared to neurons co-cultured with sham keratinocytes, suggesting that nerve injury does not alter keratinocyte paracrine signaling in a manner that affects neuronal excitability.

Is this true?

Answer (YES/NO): NO